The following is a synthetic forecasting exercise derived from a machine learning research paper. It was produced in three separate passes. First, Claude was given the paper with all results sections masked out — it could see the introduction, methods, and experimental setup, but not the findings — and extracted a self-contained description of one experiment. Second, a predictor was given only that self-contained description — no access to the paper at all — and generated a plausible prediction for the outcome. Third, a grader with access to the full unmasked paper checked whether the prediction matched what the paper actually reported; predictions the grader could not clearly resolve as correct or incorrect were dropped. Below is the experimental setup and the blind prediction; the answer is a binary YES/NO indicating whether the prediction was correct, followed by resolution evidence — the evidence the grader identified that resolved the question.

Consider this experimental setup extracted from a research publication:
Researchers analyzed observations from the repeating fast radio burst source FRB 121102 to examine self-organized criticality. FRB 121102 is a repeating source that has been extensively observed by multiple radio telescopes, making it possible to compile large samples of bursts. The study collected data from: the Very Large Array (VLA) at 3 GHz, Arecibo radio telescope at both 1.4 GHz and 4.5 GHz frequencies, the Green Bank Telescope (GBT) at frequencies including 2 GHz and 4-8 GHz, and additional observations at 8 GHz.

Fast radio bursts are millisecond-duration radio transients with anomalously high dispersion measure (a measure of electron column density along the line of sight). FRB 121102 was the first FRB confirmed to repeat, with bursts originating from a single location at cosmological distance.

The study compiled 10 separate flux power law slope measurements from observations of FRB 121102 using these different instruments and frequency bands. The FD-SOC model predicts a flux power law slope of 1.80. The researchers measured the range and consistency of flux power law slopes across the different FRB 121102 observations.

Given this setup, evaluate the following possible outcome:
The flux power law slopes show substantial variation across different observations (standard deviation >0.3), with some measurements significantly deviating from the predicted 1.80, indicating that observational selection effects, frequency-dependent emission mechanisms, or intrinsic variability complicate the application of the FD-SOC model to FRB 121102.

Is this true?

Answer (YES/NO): NO